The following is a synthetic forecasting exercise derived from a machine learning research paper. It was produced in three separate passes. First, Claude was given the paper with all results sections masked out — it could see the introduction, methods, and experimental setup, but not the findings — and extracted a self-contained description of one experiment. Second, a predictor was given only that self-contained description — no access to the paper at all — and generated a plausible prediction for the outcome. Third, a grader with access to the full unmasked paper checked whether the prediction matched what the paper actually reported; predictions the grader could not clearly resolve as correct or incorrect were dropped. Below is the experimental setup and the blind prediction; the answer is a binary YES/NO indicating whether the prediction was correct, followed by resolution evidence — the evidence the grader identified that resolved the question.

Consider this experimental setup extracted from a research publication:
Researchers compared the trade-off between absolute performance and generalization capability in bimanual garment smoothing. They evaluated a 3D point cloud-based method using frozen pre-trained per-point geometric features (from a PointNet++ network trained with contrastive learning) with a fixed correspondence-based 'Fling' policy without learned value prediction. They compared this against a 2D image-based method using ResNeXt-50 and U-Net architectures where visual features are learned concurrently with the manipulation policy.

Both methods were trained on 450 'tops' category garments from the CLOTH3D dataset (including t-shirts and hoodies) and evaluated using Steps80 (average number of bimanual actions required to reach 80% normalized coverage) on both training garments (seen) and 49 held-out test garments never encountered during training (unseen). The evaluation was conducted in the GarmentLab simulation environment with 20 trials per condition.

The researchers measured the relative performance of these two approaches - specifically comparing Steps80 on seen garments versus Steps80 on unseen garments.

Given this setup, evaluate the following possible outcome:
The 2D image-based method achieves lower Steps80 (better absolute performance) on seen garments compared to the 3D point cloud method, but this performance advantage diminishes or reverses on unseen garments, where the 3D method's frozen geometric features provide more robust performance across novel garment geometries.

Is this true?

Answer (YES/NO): YES